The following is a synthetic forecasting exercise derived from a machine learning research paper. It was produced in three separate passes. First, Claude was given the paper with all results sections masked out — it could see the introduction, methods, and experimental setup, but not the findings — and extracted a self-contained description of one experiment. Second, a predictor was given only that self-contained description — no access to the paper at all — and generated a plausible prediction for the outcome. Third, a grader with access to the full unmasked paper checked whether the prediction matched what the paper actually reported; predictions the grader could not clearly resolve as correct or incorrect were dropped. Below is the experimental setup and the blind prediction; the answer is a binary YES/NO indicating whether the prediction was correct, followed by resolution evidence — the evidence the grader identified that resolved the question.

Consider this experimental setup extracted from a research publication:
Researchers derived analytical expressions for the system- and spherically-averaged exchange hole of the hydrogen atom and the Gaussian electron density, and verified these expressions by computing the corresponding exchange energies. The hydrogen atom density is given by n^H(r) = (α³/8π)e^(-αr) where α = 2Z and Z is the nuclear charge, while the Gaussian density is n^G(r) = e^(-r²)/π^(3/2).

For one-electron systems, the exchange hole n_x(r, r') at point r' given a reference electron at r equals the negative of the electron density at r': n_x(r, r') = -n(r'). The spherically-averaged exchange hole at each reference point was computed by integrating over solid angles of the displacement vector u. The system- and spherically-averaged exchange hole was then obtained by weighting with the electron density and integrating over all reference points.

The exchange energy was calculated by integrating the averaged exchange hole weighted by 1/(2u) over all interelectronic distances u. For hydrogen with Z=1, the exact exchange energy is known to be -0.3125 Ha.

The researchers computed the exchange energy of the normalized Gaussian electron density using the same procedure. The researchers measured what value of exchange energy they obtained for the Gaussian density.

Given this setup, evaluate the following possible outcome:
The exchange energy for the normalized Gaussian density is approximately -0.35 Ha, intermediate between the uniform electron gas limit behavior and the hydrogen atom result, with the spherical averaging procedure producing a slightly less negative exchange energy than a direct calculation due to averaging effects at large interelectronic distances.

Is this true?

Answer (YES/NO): NO